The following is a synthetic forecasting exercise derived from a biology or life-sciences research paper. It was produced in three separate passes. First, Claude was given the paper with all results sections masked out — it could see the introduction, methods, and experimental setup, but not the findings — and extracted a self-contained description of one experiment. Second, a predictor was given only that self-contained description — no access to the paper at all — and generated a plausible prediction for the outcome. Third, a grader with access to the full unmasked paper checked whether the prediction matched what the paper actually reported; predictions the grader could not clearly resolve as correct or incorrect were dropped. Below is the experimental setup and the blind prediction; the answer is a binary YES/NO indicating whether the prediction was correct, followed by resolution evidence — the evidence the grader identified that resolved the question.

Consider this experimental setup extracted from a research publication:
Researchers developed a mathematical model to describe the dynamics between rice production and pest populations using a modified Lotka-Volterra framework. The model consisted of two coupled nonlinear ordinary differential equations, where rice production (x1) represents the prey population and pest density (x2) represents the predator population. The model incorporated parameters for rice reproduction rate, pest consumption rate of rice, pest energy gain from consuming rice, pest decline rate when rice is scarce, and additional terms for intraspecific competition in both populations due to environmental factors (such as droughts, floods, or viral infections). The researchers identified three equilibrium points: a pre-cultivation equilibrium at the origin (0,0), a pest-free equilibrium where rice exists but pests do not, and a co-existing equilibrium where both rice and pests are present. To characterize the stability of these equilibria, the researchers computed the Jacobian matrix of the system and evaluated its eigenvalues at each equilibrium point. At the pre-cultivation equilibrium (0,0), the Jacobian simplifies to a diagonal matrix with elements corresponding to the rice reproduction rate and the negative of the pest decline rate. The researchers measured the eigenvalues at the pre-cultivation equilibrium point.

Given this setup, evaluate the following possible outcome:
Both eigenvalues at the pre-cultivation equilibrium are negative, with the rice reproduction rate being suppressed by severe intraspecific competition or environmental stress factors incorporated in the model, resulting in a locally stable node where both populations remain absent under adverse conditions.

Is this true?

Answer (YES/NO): NO